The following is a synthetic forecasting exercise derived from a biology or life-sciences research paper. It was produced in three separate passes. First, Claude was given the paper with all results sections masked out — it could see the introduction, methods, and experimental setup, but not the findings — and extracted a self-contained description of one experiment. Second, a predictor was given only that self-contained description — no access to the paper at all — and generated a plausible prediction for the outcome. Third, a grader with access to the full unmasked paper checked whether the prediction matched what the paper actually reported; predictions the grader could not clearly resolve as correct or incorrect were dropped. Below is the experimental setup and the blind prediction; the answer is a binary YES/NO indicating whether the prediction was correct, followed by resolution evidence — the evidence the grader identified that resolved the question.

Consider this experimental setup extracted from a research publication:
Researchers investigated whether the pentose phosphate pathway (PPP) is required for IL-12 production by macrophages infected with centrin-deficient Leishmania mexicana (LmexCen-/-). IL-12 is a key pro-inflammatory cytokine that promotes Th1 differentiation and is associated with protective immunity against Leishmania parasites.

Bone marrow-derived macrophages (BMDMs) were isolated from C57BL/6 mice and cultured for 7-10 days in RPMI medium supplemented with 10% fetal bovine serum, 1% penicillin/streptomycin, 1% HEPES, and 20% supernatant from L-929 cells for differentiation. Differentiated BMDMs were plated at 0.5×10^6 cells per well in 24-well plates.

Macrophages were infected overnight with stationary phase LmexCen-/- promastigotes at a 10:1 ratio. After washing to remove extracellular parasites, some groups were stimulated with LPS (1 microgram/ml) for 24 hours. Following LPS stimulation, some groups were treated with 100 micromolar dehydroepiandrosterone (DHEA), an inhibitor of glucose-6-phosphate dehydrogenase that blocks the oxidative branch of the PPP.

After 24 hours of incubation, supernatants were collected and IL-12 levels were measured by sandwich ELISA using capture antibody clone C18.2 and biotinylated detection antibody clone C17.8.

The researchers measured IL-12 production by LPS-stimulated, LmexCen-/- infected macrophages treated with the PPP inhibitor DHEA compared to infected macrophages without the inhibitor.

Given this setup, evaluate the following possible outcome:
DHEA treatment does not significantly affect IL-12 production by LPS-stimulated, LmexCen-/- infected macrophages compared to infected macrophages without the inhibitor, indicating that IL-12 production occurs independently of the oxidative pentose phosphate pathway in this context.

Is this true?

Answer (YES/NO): NO